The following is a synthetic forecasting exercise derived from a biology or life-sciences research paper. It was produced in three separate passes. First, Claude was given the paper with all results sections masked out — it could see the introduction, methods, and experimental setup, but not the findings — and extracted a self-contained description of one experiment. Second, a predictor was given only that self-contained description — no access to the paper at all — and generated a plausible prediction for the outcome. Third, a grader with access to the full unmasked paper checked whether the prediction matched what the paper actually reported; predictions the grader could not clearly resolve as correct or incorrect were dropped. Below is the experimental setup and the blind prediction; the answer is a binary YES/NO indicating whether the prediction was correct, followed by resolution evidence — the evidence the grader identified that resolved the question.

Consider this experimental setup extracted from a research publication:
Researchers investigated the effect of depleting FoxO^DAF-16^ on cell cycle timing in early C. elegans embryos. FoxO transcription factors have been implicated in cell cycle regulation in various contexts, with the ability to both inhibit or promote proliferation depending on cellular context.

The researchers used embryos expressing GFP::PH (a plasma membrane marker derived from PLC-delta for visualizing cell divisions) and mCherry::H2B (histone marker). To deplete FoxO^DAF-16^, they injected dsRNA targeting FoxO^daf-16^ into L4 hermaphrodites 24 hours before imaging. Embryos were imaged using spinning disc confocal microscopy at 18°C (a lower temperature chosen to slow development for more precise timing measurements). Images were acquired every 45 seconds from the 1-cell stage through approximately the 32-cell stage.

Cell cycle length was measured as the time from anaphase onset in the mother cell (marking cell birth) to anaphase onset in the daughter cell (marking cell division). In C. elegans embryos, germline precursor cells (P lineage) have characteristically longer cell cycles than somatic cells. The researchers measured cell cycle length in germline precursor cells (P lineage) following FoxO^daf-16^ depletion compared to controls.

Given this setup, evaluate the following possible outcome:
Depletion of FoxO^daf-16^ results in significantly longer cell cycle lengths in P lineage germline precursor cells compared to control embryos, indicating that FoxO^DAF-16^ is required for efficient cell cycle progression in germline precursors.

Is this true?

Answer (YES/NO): NO